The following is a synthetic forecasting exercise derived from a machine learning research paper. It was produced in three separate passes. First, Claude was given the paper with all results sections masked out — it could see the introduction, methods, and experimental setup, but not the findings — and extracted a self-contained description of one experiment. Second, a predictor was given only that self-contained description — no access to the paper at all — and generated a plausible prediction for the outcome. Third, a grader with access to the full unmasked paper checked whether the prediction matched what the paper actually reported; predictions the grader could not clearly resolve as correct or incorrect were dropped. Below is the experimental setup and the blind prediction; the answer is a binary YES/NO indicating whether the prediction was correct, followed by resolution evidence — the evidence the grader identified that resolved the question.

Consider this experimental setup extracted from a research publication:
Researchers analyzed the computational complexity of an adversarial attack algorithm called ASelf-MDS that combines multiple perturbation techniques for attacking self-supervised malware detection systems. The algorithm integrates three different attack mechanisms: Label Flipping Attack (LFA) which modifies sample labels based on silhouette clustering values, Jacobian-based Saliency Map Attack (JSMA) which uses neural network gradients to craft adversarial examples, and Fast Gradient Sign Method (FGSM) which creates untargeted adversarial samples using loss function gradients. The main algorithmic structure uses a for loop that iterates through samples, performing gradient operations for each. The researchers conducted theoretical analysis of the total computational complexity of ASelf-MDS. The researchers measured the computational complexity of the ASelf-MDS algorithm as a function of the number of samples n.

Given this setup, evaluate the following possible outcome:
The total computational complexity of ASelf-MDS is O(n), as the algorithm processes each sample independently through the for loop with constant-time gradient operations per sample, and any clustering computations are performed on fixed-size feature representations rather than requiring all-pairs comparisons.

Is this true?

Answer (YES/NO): NO